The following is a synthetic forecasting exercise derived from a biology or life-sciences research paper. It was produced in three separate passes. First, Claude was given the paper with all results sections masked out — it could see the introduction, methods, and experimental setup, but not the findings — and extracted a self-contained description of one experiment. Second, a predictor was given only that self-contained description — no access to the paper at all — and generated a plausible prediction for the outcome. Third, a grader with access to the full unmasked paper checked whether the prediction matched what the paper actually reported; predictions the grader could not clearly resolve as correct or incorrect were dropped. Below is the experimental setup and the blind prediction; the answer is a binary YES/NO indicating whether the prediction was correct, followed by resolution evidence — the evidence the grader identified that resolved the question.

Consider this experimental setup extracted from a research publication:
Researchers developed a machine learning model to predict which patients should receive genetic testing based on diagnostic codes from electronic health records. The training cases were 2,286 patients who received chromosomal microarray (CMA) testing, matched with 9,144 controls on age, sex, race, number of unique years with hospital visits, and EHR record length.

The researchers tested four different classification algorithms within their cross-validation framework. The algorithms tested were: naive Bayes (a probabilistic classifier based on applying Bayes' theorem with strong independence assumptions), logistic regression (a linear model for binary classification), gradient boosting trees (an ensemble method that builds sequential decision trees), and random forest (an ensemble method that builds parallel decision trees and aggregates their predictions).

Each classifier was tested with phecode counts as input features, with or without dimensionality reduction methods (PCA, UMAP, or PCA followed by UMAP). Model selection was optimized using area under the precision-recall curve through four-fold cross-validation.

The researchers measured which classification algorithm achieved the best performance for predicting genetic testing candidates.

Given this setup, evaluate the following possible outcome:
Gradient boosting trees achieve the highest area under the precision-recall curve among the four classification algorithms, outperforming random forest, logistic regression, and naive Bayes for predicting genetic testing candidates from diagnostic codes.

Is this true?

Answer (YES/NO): NO